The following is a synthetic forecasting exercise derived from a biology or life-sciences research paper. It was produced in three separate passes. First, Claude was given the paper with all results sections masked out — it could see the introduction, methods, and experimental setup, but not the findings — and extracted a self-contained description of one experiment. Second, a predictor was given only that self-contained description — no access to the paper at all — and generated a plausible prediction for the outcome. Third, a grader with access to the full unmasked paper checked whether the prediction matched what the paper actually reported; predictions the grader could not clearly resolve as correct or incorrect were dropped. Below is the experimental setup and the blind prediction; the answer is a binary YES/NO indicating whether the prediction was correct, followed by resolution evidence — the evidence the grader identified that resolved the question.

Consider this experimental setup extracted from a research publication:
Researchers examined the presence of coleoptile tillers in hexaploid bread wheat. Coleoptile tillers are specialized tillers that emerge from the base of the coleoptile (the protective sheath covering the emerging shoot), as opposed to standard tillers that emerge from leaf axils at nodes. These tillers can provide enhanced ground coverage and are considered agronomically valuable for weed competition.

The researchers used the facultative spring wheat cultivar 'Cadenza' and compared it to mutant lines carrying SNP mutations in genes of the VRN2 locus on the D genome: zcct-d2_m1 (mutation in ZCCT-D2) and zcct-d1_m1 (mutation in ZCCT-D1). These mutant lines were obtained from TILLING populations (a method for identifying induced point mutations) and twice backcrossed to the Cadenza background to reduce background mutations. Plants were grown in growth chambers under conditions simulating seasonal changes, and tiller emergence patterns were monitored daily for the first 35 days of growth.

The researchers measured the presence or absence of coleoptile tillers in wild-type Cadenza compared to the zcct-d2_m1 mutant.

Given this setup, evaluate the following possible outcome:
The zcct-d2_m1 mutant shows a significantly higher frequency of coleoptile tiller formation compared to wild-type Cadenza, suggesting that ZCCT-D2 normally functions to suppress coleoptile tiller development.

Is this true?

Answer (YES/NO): YES